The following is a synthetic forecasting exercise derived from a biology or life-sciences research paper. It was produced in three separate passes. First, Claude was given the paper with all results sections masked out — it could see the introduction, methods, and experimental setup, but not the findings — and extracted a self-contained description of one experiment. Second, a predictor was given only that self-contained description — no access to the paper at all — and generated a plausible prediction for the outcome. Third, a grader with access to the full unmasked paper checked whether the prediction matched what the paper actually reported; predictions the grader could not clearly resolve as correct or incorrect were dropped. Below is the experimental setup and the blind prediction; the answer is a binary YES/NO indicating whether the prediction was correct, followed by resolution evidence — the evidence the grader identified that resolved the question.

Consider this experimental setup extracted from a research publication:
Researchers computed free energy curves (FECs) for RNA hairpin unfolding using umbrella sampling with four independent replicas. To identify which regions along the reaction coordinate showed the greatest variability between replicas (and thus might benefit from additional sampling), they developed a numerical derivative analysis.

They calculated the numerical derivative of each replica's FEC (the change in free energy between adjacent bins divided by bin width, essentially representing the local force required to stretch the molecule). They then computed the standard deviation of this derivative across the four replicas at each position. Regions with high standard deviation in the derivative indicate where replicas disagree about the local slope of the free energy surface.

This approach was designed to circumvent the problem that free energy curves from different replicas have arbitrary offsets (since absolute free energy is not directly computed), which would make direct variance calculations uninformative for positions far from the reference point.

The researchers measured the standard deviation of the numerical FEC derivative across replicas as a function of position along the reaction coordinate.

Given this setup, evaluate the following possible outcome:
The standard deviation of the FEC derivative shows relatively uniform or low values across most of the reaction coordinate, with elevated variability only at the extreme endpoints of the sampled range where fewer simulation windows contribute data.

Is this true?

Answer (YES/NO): NO